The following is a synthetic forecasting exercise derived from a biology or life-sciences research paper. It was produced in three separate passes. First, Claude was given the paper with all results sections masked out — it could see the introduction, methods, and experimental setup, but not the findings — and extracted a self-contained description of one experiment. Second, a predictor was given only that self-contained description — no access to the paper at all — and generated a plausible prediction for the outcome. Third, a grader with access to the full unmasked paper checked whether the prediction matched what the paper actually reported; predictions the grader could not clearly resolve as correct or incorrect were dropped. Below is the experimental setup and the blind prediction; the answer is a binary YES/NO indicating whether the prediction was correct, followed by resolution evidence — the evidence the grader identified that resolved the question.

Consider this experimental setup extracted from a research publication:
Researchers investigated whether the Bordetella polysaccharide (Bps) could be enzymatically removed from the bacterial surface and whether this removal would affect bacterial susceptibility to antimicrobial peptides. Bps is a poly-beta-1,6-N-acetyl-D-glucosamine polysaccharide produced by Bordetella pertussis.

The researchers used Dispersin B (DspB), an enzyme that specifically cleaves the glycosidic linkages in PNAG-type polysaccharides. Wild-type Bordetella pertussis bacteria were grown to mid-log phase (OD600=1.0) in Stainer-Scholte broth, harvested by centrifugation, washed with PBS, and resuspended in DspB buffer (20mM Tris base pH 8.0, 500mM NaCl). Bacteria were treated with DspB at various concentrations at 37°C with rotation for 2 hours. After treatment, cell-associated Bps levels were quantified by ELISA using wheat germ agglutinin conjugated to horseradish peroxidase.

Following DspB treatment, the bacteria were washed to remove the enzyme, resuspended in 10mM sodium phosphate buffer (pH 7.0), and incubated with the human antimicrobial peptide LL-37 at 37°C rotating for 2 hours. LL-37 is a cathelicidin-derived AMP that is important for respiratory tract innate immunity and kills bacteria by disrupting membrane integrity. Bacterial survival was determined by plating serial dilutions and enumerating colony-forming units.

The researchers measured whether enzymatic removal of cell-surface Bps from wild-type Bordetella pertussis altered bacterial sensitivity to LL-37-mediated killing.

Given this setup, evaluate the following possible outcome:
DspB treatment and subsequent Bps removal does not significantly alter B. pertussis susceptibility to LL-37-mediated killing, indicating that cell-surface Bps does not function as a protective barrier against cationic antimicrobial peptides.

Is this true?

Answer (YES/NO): NO